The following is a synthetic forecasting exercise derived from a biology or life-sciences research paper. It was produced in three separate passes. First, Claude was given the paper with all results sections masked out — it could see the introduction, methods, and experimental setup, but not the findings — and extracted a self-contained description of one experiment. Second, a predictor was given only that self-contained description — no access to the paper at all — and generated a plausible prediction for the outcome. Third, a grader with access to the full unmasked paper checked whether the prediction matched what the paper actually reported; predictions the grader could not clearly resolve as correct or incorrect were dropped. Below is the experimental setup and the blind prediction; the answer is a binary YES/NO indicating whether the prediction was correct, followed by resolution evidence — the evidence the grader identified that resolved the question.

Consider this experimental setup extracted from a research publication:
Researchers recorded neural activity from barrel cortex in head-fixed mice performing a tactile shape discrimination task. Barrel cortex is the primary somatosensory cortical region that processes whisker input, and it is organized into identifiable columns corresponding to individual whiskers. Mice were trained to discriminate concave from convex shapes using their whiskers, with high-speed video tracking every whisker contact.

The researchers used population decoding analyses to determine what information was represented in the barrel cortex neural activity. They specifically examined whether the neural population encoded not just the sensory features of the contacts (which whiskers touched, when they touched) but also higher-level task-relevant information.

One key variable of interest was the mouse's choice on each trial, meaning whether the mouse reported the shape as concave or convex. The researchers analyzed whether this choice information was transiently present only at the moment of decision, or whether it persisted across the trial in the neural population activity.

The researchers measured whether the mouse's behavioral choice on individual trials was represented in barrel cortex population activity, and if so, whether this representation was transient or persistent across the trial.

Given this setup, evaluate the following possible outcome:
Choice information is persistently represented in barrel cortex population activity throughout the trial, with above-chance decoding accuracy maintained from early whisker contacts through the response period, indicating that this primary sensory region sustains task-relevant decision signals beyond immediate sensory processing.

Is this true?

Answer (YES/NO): YES